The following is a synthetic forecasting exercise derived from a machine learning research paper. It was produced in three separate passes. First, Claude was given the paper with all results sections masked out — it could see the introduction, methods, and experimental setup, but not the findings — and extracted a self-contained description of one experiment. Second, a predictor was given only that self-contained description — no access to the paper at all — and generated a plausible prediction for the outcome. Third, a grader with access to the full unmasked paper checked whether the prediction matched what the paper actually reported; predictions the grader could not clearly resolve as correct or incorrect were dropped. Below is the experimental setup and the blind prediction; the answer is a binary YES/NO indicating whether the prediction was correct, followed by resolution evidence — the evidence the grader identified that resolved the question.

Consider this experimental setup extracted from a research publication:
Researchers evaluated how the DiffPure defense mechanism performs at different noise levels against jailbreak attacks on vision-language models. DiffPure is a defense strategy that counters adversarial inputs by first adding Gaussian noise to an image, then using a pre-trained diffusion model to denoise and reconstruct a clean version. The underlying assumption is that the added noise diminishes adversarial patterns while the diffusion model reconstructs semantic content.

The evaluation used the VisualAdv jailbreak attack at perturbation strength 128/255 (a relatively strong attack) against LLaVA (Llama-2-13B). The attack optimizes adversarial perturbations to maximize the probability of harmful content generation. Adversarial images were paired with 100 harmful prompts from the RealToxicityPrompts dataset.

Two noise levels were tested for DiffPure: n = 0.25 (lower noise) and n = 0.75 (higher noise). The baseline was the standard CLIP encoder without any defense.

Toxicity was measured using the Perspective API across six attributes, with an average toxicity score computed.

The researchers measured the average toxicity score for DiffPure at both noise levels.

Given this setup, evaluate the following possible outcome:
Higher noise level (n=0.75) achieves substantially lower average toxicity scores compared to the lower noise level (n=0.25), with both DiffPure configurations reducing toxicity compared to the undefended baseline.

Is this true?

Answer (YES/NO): NO